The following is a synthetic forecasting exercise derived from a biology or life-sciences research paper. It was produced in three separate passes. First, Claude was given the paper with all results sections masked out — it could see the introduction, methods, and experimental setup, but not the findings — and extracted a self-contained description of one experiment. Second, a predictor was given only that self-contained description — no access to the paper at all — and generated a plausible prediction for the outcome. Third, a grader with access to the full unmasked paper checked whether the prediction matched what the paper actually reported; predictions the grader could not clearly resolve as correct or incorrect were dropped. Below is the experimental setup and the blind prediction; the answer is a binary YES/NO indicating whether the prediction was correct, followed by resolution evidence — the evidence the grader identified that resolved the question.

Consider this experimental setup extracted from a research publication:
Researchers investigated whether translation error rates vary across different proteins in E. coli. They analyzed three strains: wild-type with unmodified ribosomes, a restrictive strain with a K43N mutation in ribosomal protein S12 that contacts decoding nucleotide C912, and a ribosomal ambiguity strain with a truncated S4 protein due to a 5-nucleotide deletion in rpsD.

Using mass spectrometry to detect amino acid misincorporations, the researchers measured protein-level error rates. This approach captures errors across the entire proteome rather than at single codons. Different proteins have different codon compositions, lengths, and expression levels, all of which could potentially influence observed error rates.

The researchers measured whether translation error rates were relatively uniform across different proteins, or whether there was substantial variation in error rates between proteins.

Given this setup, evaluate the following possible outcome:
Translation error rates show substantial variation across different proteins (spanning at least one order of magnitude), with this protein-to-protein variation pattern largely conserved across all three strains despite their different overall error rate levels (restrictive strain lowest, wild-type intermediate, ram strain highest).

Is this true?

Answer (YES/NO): NO